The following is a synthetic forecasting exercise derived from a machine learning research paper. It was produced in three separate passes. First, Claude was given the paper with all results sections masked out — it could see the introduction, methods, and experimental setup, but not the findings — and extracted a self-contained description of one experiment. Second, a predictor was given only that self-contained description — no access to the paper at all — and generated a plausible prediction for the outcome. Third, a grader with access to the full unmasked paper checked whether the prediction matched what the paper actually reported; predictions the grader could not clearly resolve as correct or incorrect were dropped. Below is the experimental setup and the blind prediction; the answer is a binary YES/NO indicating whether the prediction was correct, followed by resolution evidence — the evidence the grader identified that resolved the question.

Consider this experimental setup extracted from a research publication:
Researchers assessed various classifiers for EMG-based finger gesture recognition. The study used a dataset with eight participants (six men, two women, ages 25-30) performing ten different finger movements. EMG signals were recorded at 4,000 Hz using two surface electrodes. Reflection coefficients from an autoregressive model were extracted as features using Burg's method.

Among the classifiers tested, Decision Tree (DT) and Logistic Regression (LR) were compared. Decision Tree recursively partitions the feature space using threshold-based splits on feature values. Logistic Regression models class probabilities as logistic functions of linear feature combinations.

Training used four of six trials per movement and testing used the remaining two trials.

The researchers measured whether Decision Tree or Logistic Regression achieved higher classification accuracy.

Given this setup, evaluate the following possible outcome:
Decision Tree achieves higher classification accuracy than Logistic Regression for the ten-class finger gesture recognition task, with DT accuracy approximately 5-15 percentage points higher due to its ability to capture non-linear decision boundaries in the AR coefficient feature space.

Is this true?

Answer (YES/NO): NO